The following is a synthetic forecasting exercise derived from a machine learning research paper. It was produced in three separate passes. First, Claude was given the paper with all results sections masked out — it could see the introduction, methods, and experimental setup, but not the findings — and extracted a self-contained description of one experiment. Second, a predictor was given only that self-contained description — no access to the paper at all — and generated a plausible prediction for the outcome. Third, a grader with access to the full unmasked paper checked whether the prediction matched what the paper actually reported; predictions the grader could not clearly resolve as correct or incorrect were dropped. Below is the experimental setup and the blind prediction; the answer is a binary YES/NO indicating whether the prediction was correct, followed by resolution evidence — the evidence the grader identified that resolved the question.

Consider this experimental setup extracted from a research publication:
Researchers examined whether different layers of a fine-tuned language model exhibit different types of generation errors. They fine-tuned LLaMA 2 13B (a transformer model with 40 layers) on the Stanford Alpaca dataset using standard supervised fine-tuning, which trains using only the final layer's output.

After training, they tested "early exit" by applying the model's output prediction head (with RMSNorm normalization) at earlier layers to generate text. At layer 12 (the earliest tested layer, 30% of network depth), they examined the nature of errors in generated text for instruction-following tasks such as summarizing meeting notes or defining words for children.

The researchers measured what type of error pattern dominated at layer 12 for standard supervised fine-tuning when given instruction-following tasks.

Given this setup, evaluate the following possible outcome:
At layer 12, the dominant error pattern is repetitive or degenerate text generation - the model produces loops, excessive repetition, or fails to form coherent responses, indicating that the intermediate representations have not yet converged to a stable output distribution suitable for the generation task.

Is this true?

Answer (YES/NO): YES